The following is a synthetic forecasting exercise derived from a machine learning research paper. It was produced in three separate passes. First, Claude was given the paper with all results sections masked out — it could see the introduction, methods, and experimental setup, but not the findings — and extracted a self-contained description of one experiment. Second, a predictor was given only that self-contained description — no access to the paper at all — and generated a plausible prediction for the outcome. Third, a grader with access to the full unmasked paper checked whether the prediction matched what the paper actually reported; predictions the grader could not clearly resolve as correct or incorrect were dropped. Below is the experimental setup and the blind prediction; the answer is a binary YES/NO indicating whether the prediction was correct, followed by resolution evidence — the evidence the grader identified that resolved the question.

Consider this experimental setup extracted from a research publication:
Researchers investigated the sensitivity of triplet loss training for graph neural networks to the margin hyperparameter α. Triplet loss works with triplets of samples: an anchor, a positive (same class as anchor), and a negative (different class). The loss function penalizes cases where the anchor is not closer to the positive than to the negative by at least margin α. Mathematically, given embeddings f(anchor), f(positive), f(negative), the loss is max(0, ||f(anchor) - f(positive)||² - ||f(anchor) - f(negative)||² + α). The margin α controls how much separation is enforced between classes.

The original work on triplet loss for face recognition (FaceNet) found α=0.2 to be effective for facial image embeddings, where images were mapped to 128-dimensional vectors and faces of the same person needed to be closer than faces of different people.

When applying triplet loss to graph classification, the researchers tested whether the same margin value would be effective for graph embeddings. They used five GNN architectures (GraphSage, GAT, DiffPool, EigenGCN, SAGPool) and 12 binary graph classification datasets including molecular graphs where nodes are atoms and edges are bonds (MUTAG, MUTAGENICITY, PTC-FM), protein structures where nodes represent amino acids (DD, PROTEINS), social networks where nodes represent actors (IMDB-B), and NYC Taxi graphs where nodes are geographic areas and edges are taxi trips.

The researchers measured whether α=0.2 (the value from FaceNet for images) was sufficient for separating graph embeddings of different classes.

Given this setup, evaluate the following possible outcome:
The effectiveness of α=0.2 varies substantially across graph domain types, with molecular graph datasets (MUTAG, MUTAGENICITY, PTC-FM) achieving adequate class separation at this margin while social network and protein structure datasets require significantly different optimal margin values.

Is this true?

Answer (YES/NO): NO